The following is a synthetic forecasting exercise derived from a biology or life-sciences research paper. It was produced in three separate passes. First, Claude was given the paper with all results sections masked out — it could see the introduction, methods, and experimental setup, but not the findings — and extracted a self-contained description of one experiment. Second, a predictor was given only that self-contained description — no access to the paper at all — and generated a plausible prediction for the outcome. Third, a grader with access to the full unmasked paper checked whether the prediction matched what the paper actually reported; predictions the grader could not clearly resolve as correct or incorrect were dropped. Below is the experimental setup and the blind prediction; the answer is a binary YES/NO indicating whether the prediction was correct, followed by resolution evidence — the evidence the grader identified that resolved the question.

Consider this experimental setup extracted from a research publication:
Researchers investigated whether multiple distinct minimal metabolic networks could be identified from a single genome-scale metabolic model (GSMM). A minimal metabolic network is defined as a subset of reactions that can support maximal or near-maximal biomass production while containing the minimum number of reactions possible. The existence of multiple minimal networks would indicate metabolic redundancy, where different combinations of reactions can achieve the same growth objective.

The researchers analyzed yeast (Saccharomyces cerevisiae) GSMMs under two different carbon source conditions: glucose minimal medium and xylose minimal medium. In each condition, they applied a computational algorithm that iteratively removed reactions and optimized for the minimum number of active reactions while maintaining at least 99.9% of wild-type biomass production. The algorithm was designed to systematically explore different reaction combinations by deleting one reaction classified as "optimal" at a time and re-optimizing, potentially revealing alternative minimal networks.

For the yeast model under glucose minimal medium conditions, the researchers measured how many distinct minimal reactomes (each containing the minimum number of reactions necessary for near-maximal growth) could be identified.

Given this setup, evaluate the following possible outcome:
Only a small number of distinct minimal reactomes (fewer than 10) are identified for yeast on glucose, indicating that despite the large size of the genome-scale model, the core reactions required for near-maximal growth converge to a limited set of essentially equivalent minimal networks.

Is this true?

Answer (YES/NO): NO